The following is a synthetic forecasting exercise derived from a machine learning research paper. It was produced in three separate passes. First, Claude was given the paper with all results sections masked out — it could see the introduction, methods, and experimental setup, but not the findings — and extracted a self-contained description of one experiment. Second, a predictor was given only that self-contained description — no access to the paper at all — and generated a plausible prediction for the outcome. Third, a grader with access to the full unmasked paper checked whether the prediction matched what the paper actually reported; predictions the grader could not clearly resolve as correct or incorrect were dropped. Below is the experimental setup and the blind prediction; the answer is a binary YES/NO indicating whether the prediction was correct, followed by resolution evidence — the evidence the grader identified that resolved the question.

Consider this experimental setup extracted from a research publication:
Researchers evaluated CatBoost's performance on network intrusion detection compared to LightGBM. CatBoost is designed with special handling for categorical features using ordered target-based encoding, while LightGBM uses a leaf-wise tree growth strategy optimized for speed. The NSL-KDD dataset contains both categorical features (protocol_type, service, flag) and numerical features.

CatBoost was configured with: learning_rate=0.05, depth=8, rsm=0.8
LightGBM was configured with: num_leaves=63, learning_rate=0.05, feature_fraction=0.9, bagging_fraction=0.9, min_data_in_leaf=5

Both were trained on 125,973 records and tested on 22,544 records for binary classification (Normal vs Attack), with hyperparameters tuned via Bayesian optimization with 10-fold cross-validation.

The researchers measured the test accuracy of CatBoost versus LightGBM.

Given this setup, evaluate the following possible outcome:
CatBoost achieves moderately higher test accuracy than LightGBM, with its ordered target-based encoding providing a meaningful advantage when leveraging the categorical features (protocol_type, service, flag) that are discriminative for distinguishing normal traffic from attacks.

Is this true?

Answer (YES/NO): YES